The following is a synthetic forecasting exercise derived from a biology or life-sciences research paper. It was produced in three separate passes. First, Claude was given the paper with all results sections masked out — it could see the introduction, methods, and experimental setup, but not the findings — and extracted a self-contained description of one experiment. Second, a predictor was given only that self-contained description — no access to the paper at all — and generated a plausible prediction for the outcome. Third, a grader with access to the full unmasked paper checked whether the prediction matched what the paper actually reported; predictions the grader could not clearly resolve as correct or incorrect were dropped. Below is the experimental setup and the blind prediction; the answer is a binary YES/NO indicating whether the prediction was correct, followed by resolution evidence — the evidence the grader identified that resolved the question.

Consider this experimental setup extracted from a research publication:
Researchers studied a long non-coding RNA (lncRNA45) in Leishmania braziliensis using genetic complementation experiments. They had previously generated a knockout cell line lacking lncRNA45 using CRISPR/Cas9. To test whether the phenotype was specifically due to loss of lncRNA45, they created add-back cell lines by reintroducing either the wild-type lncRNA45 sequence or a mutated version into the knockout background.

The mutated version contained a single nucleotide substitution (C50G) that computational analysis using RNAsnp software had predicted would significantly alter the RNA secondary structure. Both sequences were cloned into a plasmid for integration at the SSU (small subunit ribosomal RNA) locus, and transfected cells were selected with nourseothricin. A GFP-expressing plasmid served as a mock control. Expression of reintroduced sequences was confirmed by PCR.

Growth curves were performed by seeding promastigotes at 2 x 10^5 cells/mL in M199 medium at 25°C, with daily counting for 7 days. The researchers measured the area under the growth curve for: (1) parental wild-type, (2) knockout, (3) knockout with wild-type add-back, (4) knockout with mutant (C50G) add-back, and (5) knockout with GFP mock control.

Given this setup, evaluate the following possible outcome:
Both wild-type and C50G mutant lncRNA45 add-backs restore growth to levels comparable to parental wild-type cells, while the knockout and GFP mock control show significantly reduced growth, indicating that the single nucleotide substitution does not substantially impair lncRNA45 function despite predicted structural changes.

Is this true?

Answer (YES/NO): NO